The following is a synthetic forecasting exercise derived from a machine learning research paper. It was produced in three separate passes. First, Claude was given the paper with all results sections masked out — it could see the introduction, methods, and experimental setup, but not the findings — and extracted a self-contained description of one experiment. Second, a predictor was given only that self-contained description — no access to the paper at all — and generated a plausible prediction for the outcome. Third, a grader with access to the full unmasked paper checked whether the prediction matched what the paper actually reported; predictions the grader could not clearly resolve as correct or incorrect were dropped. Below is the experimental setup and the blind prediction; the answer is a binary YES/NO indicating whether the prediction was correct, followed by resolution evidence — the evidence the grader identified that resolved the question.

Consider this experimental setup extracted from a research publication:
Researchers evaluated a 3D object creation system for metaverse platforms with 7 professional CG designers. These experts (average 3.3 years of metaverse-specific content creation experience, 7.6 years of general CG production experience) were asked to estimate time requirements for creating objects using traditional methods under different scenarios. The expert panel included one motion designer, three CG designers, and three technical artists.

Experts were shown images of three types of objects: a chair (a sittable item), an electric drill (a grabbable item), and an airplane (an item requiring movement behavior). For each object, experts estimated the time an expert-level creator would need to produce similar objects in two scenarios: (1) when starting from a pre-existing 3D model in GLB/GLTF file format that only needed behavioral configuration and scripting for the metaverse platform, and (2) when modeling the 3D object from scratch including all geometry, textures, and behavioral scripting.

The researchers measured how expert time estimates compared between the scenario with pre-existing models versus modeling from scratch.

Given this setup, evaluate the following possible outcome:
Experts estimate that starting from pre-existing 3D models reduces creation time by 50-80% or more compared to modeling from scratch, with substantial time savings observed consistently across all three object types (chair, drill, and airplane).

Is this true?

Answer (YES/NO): YES